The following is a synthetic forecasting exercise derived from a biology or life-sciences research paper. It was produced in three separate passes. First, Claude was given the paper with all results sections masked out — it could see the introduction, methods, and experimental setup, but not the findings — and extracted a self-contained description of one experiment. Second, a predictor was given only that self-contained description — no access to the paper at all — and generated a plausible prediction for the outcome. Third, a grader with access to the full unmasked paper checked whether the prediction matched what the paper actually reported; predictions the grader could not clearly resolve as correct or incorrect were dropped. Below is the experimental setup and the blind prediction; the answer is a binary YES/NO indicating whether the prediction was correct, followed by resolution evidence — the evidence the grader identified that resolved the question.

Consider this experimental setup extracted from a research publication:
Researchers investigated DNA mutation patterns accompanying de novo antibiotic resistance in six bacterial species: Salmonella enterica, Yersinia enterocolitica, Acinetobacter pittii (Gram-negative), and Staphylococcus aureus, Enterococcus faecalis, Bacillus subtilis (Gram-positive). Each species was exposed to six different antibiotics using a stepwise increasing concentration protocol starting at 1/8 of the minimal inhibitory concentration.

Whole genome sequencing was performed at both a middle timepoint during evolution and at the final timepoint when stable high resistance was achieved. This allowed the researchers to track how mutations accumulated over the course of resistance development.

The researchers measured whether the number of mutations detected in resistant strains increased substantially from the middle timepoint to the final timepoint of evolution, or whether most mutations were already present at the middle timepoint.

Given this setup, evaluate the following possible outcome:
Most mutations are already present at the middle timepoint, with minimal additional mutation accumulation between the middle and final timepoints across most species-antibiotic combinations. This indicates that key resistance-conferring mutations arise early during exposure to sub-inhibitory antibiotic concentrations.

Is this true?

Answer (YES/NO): NO